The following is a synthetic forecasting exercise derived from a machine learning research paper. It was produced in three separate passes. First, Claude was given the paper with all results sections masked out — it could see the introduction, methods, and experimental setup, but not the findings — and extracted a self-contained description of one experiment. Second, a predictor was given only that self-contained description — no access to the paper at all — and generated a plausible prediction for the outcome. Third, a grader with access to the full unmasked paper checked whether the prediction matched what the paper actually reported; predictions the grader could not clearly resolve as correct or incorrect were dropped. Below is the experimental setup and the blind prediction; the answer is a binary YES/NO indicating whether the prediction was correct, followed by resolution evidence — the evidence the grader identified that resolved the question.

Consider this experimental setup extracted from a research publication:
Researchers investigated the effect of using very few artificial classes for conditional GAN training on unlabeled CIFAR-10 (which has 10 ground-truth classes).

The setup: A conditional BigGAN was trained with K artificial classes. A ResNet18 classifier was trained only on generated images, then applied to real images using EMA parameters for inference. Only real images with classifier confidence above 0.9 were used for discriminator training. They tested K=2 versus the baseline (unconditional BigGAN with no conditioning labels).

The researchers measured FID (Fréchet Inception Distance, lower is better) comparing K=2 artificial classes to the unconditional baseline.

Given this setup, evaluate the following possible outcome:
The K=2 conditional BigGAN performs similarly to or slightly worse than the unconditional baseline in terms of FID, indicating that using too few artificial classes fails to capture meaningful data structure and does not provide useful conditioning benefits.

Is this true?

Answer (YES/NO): NO